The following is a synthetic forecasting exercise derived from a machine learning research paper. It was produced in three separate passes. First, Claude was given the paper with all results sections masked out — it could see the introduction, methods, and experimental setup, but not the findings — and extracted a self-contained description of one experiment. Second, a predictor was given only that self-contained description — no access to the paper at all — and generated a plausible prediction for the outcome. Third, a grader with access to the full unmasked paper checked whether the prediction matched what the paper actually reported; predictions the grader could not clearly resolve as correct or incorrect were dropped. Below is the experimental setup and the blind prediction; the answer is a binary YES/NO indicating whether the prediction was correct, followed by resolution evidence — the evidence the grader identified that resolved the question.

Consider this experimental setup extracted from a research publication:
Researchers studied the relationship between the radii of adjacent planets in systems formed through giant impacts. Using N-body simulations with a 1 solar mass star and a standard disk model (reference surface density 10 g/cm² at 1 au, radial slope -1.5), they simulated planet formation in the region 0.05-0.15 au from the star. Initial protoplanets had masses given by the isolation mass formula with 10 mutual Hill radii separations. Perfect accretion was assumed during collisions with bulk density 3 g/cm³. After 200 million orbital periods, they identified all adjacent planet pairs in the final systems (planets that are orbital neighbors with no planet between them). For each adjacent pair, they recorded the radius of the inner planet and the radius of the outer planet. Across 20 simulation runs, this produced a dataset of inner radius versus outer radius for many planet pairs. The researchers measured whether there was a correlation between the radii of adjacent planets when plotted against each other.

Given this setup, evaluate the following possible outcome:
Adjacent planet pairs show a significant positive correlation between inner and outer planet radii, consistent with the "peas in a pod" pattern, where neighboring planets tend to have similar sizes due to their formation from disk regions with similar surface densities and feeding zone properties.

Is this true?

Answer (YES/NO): YES